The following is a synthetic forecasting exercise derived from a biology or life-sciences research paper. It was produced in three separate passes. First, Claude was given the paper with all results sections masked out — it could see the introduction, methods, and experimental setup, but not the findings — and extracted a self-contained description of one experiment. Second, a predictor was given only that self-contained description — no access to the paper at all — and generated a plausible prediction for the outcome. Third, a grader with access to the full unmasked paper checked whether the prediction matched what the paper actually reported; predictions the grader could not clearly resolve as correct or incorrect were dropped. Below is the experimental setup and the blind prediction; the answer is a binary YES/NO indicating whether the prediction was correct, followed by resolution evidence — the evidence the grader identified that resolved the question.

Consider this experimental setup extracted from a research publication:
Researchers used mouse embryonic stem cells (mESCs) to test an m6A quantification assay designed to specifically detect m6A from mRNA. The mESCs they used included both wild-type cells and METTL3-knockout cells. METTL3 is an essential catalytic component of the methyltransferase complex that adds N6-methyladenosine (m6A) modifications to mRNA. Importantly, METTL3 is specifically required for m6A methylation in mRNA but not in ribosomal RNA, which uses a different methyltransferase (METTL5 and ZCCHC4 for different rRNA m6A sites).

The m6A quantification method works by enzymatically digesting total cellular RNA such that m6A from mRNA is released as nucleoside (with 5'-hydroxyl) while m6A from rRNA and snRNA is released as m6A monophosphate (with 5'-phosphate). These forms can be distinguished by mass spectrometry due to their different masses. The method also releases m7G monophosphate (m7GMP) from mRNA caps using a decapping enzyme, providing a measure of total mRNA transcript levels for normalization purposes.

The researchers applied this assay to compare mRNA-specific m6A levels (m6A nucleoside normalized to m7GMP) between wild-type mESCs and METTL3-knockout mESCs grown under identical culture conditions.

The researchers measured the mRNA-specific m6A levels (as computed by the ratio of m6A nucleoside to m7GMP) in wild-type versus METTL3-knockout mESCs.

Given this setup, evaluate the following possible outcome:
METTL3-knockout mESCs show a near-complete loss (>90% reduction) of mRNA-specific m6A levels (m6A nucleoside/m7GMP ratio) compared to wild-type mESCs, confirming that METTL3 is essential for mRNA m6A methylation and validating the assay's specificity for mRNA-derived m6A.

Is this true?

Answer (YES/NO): YES